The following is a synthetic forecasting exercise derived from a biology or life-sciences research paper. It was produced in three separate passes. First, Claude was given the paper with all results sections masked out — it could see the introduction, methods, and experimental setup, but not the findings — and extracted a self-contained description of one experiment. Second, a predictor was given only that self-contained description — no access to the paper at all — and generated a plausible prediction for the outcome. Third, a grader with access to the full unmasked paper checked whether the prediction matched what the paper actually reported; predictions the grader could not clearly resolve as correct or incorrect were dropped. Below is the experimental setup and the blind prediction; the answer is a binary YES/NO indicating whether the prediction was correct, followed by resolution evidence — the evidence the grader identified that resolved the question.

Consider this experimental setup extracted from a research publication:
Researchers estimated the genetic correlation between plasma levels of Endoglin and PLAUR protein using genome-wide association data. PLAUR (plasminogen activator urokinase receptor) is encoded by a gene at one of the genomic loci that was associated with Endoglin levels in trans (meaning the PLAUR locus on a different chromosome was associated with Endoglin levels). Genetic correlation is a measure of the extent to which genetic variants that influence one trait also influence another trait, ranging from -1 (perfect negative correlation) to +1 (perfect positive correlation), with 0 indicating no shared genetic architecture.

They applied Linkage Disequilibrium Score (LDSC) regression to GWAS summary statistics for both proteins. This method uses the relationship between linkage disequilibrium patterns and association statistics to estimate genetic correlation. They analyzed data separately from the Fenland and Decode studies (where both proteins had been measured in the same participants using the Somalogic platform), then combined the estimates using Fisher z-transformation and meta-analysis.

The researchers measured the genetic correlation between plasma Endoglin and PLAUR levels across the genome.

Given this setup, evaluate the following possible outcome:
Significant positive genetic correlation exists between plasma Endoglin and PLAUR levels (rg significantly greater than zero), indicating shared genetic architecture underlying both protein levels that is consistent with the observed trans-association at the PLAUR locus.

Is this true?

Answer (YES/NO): YES